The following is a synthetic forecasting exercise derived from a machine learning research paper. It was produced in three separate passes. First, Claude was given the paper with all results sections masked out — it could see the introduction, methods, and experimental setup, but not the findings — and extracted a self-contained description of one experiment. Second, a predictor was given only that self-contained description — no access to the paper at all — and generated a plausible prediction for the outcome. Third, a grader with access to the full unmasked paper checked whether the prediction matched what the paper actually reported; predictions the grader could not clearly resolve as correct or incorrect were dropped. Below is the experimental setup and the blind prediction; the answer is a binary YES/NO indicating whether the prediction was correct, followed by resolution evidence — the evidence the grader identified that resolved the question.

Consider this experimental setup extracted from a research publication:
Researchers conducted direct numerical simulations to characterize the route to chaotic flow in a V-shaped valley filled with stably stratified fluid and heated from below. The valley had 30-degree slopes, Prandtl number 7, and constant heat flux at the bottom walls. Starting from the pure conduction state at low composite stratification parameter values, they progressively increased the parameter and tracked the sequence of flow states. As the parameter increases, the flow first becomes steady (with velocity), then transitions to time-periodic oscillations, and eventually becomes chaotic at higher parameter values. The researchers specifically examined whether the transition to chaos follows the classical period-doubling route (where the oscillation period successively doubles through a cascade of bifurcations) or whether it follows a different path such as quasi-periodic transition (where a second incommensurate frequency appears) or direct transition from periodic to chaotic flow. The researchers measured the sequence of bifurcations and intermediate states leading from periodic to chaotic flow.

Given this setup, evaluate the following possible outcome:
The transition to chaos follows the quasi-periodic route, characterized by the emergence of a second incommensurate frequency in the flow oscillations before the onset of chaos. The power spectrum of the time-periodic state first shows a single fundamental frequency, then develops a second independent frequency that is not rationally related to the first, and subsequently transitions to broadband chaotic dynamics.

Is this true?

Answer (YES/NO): NO